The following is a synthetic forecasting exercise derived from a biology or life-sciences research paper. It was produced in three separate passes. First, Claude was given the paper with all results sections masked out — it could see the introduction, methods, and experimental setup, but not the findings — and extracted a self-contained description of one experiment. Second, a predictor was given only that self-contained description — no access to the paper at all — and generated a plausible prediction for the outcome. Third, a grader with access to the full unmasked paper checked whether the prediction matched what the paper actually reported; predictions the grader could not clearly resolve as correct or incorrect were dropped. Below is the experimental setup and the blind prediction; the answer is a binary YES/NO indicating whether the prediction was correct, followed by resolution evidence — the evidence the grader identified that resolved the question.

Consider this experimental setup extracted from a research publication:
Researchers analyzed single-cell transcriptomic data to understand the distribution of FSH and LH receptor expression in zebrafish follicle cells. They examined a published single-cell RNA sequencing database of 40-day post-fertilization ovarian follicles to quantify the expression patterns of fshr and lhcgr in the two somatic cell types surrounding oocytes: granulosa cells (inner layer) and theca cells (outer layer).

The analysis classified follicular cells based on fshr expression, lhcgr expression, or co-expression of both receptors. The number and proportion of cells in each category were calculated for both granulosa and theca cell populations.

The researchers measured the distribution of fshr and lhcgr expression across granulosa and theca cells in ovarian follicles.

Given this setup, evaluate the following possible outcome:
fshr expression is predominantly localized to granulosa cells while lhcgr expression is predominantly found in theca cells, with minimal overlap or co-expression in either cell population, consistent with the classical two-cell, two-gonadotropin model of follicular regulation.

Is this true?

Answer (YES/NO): NO